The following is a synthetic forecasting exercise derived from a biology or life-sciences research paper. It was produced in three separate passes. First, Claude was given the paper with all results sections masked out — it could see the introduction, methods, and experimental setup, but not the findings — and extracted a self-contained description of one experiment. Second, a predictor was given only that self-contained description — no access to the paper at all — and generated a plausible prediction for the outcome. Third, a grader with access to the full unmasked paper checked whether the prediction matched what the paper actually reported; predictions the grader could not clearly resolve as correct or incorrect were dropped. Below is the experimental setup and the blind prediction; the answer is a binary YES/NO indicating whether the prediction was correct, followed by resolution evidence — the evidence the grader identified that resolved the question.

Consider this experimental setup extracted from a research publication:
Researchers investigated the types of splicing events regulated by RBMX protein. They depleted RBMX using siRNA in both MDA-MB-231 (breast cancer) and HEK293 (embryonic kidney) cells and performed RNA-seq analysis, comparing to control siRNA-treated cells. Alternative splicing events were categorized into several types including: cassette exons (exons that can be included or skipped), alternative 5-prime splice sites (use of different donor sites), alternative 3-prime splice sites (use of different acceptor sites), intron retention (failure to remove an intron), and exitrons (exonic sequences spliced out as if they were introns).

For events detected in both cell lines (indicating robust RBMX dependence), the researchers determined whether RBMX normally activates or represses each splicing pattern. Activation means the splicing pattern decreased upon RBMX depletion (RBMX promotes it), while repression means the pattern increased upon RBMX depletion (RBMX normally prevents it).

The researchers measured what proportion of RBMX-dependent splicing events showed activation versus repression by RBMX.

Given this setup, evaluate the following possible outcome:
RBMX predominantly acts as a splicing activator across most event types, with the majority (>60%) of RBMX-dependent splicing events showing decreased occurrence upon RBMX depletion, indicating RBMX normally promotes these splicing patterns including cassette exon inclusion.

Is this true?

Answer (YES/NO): NO